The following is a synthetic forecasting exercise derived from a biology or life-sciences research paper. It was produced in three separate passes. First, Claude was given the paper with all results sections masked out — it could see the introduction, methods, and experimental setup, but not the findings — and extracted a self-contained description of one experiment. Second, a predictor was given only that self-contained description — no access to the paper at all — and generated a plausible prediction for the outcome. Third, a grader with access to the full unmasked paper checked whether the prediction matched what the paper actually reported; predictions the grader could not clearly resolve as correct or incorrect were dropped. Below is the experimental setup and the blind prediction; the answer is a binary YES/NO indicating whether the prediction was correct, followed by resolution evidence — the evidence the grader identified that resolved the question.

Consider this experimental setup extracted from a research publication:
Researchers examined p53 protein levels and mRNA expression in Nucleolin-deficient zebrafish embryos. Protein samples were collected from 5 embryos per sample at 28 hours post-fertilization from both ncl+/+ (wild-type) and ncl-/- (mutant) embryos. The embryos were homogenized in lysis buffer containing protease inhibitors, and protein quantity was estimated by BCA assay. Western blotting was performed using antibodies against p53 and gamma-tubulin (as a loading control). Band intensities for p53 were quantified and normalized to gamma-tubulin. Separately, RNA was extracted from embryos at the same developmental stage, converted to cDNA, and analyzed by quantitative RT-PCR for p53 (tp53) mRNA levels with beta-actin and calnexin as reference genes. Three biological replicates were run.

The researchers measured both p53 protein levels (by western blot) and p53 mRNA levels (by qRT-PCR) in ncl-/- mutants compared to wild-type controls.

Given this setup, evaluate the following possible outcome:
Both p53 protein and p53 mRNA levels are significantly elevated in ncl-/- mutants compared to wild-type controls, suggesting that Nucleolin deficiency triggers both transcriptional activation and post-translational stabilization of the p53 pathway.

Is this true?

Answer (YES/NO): NO